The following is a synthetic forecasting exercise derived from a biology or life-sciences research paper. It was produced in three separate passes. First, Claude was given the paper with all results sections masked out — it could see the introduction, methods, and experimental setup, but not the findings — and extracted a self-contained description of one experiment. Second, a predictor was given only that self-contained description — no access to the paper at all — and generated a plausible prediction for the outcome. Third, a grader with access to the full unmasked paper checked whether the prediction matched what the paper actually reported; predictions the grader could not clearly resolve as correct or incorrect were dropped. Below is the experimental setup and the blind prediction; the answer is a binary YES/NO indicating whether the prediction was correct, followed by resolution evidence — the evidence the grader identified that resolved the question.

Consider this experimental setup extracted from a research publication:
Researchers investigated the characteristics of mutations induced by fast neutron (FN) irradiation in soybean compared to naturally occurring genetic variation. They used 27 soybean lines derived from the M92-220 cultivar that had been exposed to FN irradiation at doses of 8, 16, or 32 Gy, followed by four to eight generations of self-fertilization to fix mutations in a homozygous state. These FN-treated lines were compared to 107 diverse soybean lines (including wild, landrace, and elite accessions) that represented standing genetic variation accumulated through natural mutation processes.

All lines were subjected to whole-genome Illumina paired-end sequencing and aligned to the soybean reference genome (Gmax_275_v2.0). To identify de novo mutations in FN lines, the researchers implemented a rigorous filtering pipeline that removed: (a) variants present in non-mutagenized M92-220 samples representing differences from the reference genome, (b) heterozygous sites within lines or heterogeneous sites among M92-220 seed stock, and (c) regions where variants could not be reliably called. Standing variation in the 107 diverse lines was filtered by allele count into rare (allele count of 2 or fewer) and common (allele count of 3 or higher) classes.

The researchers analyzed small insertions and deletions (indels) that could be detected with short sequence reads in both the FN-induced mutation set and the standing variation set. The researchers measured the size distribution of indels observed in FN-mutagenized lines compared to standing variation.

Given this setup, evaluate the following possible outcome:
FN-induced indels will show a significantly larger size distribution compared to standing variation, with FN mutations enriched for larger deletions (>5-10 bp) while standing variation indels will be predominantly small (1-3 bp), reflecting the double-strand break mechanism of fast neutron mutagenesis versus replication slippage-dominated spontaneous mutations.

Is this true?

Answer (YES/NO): NO